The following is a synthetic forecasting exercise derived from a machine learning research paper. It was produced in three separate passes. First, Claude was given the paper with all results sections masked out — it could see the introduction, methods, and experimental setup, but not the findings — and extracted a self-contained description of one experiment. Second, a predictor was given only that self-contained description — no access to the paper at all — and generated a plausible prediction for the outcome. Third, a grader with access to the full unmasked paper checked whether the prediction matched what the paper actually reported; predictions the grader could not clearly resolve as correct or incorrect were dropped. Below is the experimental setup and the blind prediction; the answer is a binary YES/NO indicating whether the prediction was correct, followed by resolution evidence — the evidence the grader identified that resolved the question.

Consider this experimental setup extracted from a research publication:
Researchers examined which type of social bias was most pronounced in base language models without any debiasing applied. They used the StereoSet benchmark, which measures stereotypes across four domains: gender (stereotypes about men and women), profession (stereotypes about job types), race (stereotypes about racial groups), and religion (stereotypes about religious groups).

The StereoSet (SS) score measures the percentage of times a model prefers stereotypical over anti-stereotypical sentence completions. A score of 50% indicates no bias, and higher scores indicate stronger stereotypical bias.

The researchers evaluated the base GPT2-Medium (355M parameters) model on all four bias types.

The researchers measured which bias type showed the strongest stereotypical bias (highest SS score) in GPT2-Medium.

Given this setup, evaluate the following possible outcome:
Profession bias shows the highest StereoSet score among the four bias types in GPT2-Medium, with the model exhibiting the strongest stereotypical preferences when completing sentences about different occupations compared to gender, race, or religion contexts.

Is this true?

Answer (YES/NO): NO